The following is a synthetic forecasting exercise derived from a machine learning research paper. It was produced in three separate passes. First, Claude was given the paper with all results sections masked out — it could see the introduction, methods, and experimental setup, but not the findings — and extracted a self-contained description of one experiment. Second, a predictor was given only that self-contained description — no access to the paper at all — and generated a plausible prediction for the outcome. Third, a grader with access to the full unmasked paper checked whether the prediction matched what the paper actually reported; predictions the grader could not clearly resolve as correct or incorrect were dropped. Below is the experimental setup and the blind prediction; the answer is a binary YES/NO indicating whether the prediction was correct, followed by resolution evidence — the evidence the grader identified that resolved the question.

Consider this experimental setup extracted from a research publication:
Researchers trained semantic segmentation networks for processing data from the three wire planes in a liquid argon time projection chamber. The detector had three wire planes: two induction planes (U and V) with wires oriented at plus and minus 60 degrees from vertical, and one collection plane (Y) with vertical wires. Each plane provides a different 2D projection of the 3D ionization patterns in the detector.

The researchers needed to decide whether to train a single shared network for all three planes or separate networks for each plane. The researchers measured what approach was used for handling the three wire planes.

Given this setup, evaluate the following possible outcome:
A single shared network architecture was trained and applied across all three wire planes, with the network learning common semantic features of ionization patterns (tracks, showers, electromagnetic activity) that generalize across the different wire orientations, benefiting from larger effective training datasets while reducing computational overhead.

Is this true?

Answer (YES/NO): NO